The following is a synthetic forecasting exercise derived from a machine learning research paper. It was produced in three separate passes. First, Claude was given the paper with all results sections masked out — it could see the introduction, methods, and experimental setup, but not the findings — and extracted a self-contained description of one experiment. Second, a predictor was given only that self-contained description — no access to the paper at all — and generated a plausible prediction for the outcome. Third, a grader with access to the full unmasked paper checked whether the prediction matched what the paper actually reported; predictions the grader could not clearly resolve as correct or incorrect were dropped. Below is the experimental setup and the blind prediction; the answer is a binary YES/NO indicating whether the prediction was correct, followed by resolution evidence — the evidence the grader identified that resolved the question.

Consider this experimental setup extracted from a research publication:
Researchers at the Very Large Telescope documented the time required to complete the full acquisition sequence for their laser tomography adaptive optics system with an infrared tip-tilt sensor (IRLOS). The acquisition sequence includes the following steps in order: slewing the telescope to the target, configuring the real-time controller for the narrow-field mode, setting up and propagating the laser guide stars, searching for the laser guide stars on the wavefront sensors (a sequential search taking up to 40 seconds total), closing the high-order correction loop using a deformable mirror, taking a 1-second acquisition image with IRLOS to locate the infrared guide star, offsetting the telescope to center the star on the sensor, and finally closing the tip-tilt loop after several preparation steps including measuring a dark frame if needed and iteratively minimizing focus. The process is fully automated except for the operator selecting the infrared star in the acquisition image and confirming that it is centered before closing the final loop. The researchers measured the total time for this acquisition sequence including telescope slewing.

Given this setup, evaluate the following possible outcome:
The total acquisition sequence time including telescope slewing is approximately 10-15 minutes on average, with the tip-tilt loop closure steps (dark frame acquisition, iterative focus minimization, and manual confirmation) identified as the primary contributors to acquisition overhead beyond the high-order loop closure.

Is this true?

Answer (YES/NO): NO